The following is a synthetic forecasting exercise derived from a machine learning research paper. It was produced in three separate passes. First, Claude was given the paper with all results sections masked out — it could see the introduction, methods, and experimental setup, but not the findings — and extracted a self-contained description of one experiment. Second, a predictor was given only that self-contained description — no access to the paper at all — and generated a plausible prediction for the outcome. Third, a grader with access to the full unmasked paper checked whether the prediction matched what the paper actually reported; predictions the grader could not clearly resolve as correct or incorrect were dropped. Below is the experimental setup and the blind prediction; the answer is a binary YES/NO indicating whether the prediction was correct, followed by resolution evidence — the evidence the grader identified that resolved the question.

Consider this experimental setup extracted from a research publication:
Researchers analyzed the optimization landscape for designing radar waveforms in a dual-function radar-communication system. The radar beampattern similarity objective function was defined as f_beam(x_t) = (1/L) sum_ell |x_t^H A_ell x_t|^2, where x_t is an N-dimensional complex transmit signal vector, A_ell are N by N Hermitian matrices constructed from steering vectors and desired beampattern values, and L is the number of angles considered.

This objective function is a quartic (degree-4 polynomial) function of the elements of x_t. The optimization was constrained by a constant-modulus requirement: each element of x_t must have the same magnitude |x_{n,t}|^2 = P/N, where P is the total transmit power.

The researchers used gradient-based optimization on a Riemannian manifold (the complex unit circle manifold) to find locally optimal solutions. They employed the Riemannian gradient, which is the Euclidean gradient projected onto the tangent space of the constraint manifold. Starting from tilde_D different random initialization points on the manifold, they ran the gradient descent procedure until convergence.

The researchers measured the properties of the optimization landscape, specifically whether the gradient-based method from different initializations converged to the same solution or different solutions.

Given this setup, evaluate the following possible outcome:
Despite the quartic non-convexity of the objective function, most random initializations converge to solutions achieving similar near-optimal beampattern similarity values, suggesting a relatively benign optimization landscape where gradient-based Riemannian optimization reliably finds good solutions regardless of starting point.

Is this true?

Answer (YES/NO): NO